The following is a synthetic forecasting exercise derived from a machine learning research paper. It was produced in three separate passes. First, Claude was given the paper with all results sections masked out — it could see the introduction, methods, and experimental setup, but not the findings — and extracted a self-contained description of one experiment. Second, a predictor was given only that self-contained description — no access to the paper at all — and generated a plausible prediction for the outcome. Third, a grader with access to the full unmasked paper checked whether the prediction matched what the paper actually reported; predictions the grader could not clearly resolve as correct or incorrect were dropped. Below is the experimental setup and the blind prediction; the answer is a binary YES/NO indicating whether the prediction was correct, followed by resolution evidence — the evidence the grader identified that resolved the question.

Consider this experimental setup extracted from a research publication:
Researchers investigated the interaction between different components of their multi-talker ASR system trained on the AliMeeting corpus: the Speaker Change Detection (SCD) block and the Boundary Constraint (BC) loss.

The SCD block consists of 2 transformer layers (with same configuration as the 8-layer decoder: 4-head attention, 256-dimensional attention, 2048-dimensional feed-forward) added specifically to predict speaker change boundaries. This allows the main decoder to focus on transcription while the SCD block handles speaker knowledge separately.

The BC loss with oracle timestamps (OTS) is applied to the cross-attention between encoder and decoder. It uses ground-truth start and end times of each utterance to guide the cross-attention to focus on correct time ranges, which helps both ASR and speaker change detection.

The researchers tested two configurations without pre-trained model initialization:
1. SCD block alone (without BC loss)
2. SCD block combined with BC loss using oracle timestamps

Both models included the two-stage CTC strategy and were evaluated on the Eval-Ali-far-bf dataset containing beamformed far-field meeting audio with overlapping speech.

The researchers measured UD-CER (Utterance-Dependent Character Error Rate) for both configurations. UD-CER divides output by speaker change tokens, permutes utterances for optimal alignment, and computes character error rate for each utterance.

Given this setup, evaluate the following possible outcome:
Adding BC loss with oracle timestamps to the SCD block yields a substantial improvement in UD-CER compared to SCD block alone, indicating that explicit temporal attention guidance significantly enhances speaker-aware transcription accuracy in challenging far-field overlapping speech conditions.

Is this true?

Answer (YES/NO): YES